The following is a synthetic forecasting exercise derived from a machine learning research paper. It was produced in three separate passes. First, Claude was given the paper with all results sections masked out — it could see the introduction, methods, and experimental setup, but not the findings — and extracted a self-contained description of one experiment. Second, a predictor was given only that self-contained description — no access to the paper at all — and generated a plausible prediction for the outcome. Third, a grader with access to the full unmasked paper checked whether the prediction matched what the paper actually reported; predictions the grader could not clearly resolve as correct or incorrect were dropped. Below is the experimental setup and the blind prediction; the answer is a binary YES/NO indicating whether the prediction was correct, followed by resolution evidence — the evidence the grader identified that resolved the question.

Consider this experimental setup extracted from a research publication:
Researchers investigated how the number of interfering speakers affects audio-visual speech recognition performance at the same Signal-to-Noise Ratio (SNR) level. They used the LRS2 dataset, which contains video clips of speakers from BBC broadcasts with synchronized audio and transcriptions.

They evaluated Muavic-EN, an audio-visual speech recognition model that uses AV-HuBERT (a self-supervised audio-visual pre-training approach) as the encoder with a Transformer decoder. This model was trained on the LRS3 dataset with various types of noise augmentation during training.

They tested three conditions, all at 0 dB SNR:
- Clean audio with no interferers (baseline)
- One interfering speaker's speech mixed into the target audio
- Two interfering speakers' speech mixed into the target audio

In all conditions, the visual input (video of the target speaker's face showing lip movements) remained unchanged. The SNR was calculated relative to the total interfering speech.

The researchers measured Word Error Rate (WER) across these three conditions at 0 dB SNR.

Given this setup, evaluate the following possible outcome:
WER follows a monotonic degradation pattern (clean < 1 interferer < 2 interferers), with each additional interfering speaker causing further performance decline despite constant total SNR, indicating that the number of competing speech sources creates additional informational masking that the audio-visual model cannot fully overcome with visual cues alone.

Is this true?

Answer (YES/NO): YES